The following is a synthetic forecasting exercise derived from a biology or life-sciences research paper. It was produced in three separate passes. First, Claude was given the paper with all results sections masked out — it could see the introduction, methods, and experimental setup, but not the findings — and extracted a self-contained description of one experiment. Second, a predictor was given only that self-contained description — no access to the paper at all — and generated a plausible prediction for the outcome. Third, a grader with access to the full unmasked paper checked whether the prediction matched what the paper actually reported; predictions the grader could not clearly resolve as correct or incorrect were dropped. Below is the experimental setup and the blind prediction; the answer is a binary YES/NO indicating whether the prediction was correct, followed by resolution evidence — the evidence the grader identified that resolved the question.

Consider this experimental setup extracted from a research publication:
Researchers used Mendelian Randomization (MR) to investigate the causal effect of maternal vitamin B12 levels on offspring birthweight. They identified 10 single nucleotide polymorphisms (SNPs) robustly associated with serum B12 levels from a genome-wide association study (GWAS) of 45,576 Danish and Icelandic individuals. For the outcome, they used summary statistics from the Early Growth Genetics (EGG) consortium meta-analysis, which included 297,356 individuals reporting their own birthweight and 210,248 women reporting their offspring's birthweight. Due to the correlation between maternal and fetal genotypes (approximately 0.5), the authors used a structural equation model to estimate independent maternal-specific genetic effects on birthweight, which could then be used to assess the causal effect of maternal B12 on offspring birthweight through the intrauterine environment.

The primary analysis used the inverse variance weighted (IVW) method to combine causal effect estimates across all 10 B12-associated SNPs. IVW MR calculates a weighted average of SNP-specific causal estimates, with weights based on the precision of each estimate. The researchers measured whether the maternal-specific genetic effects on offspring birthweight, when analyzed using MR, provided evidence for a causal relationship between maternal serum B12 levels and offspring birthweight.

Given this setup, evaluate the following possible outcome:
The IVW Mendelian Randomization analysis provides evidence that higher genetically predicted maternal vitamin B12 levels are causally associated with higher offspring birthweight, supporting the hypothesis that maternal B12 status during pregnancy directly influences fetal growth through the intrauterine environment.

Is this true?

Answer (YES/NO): NO